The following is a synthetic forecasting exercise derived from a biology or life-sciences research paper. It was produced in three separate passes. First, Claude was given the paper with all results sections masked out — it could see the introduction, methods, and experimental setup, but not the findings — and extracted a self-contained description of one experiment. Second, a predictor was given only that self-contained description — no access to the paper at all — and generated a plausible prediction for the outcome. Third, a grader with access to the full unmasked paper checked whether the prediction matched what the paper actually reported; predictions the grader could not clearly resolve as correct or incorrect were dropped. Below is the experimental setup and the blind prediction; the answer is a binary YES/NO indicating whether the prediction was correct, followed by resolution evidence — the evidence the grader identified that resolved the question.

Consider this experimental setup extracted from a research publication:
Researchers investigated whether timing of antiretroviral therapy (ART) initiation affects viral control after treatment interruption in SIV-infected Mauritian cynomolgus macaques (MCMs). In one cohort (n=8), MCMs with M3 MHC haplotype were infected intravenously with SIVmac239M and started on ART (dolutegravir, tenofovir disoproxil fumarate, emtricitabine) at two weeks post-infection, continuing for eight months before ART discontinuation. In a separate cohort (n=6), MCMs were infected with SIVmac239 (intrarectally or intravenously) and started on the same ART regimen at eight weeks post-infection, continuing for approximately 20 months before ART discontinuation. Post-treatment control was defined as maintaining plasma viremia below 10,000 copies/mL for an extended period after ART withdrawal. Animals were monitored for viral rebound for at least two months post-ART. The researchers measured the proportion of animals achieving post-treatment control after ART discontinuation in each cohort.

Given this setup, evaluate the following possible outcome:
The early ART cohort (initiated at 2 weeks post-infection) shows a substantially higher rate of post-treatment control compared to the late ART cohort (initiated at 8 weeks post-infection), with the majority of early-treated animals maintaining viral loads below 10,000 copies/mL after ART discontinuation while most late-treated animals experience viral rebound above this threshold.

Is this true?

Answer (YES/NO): YES